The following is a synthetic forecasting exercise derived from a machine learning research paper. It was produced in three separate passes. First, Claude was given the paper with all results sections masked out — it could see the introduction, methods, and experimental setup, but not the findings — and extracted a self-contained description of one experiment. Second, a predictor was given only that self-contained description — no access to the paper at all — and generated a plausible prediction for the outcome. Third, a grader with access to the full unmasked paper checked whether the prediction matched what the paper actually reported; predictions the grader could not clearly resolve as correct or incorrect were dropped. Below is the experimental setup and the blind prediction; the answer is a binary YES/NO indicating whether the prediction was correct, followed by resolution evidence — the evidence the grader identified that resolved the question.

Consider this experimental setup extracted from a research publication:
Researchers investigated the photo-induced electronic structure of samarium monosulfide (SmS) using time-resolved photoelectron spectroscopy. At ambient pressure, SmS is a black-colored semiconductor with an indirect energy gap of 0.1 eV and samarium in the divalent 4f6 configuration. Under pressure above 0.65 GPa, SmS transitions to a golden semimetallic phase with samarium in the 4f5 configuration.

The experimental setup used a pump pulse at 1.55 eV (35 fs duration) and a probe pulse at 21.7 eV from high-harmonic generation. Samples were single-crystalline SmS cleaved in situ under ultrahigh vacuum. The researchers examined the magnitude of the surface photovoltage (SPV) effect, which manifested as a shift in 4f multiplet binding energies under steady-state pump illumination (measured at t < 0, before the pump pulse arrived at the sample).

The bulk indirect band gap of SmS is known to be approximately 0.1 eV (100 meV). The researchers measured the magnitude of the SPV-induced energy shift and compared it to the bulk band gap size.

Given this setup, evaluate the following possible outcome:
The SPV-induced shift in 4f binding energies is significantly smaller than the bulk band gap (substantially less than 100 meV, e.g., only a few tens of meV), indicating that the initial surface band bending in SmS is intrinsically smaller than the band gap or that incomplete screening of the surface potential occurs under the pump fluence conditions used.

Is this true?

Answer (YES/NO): NO